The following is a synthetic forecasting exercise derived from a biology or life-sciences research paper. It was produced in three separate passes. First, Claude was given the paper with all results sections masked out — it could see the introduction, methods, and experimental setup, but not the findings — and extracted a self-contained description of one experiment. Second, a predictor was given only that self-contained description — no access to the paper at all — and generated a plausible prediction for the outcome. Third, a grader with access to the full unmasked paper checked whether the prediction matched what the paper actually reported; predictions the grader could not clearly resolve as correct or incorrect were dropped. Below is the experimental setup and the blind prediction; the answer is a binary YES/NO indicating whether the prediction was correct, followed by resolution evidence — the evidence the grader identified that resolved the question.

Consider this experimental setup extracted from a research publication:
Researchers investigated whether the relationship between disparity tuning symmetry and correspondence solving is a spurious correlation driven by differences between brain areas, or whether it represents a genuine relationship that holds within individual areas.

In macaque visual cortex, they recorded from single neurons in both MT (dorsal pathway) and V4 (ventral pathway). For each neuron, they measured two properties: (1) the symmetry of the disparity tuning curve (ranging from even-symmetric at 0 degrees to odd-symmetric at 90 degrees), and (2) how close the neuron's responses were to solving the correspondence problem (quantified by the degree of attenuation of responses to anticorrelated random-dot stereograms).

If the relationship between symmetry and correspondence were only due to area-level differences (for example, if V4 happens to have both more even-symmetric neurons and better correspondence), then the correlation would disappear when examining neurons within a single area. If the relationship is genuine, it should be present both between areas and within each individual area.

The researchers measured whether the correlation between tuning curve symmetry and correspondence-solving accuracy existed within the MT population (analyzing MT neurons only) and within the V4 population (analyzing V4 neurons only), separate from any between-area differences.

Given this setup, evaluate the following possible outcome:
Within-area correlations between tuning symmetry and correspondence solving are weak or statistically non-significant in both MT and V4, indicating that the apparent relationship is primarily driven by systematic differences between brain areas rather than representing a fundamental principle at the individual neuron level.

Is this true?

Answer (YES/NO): NO